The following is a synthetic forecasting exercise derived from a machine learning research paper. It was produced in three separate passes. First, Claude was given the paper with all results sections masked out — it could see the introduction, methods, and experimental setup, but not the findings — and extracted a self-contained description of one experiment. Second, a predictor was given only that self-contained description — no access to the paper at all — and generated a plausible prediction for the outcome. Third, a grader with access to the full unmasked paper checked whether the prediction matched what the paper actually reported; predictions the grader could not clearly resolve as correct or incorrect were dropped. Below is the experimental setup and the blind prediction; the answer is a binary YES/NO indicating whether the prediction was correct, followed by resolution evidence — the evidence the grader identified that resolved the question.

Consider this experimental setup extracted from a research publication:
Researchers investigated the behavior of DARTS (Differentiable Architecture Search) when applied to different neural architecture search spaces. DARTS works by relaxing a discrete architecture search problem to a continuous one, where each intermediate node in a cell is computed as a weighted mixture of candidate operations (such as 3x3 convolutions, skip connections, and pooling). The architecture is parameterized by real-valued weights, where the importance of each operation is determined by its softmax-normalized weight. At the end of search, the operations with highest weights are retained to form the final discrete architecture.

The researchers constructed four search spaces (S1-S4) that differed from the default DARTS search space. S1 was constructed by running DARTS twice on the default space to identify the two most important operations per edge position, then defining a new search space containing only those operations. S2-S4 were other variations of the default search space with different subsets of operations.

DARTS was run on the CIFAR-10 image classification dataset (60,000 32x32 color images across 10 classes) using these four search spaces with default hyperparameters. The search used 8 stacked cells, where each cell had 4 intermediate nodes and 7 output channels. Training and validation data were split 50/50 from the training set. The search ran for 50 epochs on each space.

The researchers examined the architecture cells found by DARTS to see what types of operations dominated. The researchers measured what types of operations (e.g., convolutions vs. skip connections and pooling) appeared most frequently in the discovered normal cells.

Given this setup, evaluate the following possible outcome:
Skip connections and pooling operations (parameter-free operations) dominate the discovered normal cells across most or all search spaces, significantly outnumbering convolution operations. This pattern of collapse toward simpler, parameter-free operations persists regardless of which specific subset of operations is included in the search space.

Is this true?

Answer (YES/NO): NO